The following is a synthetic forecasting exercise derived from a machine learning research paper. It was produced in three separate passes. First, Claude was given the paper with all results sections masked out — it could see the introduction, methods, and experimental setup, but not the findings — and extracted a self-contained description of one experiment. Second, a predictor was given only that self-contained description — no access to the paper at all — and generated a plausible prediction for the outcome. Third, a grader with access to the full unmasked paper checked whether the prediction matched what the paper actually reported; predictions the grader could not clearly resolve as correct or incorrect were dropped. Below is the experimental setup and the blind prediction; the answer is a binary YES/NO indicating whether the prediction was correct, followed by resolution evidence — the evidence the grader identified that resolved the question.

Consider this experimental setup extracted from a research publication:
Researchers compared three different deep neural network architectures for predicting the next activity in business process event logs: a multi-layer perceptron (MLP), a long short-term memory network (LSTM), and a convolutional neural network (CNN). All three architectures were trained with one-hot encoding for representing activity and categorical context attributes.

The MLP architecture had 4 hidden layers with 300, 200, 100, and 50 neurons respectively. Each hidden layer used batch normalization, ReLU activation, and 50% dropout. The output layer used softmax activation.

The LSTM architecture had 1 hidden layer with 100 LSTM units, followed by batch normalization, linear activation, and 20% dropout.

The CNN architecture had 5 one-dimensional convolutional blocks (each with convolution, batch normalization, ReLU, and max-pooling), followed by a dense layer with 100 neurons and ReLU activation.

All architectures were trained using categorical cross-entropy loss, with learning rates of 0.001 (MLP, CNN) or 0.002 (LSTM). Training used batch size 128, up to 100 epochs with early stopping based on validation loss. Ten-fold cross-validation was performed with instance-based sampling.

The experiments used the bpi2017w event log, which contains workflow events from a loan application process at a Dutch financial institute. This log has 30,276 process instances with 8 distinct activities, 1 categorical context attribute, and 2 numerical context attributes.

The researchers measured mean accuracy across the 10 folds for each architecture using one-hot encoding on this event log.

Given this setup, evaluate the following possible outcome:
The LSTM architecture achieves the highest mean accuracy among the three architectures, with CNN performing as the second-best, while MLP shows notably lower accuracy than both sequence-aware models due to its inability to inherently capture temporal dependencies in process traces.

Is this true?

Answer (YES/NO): NO